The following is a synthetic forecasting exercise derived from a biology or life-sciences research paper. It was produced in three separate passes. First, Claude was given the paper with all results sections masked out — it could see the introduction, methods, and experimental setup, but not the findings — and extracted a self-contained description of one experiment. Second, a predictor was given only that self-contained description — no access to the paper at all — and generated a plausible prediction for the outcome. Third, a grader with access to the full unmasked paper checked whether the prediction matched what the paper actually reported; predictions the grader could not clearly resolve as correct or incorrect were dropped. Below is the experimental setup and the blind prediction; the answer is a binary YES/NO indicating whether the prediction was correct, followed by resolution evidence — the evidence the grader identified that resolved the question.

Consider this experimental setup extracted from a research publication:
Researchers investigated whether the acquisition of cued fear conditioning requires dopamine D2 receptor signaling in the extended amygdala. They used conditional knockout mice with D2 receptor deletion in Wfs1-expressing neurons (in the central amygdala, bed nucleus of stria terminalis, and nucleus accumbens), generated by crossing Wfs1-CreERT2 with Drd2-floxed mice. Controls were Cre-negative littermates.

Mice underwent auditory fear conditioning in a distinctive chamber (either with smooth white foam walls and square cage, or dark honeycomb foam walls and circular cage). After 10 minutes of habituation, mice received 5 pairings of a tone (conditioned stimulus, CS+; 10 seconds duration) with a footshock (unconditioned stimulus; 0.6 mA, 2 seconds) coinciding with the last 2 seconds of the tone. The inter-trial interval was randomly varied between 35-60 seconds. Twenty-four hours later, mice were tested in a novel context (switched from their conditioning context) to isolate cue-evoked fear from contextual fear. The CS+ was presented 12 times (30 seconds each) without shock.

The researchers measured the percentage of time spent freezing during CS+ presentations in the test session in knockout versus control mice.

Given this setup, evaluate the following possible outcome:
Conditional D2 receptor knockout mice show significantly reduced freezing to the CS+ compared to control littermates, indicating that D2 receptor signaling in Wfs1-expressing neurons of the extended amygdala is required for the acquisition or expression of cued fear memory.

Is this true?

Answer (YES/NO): NO